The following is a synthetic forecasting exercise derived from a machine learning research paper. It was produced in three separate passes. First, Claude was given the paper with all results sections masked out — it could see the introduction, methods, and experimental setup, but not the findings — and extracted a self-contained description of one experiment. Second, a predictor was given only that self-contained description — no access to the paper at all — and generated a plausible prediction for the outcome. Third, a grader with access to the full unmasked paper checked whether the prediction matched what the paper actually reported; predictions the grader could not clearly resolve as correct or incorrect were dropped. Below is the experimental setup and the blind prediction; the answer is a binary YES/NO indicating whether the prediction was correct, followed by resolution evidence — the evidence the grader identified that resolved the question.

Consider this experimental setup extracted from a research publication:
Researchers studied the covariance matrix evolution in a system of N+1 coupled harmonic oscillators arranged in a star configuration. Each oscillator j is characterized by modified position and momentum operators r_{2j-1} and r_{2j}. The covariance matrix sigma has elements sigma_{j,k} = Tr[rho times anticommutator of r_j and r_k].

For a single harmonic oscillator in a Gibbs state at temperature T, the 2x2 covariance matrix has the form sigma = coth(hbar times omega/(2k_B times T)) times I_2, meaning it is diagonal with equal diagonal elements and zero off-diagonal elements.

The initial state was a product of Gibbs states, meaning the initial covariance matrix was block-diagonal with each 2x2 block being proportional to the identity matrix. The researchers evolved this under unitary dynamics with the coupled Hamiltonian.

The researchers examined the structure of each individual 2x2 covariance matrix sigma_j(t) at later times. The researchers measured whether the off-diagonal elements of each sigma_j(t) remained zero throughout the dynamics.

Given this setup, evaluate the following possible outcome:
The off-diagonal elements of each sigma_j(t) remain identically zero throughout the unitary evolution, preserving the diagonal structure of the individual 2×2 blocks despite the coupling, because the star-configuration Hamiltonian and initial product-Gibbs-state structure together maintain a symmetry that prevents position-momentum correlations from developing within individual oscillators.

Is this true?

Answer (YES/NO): YES